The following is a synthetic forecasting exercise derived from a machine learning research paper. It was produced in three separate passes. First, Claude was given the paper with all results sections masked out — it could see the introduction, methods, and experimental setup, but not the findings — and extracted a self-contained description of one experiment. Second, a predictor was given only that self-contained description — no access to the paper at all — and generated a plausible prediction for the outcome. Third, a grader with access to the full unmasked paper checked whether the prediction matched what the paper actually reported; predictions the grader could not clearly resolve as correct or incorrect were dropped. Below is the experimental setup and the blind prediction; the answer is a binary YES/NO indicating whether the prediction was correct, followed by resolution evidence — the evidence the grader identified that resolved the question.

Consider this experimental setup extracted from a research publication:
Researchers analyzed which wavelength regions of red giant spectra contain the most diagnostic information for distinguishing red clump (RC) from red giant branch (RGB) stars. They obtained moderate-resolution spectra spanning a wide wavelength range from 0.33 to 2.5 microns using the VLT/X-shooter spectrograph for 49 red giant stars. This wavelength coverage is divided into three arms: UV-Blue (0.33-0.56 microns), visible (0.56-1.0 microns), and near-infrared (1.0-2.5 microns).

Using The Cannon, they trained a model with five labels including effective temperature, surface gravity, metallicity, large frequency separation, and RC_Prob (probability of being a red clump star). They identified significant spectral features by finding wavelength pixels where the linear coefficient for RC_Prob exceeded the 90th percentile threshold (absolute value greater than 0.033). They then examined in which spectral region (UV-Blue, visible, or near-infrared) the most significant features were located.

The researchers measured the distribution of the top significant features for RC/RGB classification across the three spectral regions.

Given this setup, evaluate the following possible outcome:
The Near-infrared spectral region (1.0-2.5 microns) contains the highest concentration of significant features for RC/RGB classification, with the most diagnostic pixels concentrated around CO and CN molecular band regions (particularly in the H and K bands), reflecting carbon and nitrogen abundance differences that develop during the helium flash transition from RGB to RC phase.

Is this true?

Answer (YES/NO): NO